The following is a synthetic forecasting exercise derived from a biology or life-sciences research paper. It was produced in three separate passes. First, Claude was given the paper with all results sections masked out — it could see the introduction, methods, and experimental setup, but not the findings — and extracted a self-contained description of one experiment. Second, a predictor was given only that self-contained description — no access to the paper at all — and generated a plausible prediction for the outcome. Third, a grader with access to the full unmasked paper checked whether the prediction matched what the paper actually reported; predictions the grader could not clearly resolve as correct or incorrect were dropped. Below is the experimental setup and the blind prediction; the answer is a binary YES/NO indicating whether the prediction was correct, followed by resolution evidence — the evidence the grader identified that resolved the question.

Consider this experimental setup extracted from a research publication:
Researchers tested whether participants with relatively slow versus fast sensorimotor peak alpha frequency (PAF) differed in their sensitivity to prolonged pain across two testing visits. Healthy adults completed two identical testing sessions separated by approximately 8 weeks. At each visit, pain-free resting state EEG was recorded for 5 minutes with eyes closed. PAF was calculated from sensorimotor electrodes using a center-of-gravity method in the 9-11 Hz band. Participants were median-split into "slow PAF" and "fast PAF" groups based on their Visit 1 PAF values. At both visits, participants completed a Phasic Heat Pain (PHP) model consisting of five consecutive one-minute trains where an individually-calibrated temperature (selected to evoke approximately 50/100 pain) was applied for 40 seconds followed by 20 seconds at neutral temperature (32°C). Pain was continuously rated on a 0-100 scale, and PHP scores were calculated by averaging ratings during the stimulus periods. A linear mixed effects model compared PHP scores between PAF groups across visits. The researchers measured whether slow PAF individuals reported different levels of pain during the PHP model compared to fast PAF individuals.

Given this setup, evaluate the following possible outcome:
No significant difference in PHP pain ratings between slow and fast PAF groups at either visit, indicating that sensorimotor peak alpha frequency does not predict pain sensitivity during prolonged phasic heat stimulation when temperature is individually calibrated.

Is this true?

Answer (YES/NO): NO